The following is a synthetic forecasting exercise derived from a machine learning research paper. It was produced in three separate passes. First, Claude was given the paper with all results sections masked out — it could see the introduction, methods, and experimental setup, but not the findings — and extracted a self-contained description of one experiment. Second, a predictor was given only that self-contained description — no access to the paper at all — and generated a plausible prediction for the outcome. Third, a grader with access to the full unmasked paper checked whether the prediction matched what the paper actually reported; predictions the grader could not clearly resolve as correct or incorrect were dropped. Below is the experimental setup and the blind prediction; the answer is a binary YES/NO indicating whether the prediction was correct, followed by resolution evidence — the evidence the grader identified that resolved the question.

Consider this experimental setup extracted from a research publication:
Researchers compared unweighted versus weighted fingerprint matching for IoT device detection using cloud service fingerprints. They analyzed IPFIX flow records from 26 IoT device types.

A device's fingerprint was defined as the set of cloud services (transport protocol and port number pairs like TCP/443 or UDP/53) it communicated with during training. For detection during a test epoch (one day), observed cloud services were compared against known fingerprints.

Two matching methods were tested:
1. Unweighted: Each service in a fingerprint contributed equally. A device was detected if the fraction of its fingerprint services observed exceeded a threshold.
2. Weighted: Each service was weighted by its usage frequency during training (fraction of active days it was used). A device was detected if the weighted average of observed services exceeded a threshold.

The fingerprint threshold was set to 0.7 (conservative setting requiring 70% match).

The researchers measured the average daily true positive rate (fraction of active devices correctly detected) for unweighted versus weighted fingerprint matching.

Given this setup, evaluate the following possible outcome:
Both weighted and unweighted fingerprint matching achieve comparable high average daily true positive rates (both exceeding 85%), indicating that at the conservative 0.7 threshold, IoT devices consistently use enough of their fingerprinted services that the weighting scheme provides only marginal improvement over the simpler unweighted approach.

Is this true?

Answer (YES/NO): NO